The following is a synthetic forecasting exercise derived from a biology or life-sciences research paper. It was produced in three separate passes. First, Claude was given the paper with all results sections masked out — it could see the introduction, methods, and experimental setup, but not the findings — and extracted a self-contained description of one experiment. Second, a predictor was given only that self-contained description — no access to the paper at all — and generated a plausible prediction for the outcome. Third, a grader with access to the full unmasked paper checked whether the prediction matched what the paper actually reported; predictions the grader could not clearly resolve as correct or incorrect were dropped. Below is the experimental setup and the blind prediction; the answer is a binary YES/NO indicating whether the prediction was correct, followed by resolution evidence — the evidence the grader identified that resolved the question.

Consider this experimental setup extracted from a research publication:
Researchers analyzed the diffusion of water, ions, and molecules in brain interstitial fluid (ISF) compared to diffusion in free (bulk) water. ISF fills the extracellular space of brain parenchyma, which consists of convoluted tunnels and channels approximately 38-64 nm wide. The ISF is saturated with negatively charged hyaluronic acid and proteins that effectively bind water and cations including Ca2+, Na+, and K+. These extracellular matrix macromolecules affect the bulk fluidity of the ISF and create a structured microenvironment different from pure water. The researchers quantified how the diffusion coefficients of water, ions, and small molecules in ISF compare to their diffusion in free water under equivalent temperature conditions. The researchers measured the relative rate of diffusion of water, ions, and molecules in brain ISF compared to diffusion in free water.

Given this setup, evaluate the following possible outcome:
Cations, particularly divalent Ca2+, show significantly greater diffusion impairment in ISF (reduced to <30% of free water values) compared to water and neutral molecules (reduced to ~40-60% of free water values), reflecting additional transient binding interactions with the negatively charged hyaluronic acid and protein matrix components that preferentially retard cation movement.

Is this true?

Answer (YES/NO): NO